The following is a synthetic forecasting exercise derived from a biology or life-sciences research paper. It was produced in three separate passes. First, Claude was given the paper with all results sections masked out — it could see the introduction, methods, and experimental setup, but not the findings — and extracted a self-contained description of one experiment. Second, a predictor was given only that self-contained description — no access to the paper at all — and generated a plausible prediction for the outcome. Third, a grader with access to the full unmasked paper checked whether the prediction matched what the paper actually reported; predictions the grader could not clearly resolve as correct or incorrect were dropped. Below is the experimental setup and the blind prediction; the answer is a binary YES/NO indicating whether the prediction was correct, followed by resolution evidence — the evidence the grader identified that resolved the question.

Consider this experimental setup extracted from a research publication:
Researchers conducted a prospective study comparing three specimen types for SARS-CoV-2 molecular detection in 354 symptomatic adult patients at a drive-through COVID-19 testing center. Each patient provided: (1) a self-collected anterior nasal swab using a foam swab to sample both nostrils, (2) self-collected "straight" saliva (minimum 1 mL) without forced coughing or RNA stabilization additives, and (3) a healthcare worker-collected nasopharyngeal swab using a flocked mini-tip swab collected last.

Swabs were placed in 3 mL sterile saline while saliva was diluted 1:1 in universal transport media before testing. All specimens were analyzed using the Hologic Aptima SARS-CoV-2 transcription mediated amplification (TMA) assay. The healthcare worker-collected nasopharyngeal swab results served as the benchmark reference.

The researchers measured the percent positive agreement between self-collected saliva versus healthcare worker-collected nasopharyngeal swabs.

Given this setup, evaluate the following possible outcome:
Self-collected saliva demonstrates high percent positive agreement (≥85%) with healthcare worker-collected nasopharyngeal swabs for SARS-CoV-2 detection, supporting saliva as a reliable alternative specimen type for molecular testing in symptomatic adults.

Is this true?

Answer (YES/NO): YES